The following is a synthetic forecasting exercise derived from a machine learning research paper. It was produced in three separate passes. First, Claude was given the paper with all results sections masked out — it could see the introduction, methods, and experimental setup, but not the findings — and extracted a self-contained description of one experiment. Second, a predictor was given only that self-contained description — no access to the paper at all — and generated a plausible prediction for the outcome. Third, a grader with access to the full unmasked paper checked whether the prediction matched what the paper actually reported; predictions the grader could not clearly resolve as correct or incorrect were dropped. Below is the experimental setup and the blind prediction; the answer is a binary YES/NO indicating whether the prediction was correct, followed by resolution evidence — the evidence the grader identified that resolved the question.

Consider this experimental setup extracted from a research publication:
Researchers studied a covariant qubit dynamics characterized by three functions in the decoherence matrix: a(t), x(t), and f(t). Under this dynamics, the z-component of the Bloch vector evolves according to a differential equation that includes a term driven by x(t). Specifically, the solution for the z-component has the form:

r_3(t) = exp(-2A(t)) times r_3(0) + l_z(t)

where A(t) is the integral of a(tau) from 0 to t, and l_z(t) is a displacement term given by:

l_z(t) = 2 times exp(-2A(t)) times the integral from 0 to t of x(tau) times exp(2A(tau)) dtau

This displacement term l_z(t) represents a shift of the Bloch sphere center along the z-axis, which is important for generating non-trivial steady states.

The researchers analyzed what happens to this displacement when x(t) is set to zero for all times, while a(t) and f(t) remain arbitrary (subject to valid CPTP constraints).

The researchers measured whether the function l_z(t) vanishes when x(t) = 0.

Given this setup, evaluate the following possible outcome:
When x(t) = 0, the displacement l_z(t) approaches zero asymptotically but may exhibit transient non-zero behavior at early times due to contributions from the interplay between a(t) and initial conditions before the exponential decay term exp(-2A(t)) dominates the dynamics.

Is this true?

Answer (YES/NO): NO